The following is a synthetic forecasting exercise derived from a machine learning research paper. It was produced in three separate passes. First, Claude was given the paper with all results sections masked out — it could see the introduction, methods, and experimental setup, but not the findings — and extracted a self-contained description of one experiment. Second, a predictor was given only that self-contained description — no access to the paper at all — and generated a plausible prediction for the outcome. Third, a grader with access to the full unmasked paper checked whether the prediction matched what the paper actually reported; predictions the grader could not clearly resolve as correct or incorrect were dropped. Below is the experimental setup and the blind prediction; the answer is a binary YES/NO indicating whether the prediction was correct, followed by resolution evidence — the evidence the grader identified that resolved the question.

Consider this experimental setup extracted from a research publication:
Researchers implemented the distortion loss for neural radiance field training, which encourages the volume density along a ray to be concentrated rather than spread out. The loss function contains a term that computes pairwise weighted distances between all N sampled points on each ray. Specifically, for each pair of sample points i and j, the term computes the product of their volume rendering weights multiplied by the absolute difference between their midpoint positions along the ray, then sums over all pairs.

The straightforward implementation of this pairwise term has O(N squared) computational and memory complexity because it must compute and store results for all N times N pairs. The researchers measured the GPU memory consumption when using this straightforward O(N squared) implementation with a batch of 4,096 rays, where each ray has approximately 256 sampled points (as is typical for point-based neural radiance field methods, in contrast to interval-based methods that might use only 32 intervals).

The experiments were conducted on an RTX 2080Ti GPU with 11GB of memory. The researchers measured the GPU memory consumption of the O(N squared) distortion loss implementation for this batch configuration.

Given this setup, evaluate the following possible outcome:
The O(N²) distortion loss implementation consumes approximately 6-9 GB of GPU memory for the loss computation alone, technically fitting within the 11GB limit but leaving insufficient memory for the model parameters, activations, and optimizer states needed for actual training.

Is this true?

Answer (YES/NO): NO